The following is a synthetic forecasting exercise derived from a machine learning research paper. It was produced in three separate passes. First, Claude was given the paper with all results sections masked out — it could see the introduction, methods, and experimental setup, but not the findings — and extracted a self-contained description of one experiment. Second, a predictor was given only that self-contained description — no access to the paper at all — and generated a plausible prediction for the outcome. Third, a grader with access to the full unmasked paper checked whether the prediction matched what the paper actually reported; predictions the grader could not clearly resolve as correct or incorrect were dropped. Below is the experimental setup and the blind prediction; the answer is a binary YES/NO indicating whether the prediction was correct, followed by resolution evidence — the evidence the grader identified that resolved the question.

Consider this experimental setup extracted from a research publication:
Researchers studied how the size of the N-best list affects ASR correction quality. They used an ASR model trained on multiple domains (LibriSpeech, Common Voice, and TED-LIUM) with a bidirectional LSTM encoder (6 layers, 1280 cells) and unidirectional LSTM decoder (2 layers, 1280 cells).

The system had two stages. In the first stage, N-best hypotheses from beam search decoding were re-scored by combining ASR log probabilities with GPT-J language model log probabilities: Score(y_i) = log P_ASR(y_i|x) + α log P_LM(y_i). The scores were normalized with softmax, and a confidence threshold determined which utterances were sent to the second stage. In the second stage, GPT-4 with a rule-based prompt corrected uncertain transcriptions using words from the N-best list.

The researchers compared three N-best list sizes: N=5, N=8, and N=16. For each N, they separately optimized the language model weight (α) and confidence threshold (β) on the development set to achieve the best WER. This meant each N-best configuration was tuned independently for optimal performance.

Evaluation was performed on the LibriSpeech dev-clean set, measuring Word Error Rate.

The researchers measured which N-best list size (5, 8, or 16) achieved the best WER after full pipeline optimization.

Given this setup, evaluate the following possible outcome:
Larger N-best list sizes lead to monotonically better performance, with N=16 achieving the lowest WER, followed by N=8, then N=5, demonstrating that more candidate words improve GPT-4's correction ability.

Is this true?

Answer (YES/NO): NO